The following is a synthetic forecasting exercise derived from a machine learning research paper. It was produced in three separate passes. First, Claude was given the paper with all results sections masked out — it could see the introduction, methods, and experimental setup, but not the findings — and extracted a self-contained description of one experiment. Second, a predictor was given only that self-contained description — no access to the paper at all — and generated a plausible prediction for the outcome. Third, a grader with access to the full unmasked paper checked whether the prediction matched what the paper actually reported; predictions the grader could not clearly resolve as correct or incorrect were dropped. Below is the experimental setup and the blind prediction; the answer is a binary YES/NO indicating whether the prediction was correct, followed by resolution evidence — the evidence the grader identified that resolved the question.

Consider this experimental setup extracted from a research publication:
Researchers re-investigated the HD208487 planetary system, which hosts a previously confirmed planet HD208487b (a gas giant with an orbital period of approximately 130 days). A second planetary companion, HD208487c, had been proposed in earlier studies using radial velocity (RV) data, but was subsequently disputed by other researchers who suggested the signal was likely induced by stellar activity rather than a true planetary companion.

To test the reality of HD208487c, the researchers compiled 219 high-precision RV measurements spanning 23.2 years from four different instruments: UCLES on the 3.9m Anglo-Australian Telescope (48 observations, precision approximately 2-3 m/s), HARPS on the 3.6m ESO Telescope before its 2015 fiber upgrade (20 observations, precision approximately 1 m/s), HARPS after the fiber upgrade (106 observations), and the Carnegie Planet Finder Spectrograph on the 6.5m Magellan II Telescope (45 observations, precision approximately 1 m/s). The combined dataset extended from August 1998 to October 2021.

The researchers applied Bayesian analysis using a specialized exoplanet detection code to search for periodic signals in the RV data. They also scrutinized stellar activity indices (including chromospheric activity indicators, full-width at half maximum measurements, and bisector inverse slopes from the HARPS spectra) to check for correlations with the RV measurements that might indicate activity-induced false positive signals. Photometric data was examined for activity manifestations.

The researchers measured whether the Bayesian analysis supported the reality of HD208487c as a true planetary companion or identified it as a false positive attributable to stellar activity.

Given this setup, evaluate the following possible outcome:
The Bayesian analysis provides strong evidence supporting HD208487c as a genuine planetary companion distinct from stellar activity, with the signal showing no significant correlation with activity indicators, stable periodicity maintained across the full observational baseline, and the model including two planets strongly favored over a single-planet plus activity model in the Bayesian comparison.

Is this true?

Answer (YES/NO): NO